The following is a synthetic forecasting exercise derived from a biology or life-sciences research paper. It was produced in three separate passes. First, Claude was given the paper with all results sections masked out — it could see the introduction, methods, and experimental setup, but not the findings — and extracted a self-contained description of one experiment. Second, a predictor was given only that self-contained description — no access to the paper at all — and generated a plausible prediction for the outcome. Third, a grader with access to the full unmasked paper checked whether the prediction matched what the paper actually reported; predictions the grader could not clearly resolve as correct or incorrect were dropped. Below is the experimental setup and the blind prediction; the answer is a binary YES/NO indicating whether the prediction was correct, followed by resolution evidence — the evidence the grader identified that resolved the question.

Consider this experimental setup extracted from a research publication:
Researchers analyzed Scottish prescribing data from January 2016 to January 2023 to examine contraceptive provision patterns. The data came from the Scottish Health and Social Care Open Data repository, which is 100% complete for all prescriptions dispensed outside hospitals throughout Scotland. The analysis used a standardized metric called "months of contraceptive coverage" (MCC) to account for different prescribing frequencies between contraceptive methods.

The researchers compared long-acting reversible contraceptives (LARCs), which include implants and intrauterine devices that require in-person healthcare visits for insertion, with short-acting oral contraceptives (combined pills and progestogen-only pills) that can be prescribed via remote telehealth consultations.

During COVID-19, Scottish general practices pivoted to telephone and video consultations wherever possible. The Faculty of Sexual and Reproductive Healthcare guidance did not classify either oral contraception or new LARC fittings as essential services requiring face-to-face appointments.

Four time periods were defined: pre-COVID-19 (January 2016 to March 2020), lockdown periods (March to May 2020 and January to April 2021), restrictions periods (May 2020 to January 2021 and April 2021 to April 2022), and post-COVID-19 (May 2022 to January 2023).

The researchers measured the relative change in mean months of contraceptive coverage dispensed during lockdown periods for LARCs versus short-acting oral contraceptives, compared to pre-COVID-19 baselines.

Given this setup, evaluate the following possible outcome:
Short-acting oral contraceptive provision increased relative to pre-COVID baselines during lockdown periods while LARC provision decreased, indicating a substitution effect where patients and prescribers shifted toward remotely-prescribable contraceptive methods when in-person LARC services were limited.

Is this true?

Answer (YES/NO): NO